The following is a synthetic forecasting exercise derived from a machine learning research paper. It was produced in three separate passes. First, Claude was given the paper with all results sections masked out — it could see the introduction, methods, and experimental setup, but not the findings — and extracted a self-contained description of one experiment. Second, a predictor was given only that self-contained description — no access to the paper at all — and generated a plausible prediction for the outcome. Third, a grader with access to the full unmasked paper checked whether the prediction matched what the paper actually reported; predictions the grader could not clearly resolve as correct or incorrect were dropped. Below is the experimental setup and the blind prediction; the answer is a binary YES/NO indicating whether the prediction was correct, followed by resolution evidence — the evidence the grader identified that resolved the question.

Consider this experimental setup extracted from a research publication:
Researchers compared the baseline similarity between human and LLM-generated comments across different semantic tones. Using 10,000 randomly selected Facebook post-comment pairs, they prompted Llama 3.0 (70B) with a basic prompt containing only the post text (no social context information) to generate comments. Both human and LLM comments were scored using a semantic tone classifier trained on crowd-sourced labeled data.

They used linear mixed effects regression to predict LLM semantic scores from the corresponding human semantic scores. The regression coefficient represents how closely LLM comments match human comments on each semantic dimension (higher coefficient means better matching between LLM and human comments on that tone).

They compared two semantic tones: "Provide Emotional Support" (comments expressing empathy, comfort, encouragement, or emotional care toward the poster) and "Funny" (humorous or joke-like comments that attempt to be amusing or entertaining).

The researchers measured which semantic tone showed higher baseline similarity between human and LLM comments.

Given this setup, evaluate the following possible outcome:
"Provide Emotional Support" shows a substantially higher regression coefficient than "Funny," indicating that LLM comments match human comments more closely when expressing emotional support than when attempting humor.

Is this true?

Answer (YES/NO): NO